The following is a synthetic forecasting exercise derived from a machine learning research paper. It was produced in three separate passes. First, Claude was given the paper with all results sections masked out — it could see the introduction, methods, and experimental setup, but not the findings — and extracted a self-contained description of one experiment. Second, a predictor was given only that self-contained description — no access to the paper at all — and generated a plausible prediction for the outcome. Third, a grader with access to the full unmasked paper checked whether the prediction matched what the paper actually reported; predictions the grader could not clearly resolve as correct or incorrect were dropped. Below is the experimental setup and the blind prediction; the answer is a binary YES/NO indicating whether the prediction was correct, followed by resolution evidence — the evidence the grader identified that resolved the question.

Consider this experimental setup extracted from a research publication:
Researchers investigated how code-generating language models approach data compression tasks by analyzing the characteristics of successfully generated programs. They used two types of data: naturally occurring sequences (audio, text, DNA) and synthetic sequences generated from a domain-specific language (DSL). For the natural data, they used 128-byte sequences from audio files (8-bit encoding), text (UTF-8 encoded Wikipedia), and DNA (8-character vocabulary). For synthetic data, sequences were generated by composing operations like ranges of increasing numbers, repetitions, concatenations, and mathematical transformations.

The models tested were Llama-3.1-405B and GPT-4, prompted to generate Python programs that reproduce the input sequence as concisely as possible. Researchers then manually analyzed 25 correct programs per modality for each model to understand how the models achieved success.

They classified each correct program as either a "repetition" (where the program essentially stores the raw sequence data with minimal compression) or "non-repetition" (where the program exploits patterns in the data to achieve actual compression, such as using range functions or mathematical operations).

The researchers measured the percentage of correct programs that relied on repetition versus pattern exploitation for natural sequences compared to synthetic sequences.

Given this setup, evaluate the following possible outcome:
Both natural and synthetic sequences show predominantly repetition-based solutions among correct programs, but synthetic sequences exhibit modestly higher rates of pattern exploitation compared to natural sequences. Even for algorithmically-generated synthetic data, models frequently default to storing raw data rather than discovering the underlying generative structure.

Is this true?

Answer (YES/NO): NO